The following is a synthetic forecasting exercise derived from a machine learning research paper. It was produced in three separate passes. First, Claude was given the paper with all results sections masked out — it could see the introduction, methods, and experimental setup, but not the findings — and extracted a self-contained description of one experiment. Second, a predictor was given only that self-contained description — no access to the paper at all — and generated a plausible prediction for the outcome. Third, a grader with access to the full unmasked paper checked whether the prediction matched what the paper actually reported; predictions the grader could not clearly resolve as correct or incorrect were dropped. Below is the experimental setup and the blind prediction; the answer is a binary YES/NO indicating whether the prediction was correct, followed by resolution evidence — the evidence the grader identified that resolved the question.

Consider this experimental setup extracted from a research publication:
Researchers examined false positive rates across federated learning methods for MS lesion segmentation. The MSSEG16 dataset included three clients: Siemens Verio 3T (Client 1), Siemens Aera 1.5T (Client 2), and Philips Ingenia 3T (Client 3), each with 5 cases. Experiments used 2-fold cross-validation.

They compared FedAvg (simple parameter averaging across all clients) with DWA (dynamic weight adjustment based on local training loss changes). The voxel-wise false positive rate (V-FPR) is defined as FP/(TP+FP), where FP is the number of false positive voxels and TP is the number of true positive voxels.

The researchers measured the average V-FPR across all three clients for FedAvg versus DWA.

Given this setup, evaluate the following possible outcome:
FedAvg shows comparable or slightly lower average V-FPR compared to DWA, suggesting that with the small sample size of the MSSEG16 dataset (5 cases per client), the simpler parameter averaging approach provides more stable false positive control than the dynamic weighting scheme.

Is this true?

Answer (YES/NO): NO